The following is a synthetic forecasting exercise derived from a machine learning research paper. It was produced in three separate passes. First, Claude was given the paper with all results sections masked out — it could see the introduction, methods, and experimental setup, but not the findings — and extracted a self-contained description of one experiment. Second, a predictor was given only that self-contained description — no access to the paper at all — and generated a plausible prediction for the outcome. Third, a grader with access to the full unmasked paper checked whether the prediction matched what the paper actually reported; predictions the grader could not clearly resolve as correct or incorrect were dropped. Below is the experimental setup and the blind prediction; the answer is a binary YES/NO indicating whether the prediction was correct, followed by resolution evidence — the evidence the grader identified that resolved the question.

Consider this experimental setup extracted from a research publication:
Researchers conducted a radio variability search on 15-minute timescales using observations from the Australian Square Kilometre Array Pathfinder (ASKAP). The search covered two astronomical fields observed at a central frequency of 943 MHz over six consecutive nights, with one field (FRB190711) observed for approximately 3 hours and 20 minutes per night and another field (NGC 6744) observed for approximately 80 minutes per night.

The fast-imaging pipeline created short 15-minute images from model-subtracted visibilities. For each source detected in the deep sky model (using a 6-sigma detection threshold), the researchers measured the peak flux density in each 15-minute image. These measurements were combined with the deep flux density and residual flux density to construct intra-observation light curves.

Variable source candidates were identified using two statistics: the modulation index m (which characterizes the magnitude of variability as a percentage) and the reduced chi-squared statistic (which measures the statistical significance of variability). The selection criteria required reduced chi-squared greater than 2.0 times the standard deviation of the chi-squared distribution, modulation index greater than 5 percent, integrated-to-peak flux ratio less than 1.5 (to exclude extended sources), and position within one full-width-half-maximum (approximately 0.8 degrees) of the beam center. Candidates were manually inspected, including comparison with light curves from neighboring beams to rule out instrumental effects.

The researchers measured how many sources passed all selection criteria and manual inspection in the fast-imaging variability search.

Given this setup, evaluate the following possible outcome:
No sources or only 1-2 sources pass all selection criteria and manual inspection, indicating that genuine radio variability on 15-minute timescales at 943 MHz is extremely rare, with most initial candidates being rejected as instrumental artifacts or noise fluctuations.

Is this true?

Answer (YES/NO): NO